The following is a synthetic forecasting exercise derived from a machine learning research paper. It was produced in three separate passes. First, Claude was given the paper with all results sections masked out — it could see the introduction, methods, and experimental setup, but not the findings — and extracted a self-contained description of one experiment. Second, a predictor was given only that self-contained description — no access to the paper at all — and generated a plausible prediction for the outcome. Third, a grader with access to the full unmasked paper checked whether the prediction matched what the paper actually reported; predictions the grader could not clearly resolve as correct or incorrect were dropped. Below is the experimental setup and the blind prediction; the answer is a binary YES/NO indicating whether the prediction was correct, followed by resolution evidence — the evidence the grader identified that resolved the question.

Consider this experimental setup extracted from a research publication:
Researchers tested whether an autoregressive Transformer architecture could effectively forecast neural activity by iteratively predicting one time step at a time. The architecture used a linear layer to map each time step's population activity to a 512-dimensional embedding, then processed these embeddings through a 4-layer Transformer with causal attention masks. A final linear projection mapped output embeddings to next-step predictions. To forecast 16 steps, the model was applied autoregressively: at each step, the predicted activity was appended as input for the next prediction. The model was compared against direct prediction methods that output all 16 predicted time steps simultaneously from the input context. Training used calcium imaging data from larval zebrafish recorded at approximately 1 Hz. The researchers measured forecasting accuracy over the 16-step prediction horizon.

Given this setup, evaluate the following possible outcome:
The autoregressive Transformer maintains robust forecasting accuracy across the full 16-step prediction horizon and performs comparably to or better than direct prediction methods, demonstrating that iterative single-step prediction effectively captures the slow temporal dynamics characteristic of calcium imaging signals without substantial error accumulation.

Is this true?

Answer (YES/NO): NO